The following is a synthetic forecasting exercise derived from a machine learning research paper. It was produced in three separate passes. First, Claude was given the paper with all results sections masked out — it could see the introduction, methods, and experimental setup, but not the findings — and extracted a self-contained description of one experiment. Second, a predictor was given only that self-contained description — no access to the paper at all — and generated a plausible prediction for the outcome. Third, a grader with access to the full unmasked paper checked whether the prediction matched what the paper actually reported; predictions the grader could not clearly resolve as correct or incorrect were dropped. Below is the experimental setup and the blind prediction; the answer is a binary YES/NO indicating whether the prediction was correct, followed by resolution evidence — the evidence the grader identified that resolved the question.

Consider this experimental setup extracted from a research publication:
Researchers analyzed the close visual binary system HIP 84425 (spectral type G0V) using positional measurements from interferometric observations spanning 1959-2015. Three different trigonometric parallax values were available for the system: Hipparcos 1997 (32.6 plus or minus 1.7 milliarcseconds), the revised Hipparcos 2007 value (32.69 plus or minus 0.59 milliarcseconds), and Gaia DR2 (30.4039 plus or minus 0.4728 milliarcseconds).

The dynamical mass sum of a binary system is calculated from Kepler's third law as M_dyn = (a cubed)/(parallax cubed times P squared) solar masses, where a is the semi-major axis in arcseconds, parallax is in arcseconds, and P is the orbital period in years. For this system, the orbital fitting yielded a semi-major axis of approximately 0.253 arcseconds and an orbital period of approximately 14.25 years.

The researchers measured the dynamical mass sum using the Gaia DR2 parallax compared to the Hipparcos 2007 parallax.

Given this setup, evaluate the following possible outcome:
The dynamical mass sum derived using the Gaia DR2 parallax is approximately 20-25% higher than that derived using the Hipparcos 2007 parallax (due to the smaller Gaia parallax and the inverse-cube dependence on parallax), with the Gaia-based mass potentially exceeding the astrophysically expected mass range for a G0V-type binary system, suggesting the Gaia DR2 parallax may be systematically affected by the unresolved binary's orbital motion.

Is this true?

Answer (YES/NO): YES